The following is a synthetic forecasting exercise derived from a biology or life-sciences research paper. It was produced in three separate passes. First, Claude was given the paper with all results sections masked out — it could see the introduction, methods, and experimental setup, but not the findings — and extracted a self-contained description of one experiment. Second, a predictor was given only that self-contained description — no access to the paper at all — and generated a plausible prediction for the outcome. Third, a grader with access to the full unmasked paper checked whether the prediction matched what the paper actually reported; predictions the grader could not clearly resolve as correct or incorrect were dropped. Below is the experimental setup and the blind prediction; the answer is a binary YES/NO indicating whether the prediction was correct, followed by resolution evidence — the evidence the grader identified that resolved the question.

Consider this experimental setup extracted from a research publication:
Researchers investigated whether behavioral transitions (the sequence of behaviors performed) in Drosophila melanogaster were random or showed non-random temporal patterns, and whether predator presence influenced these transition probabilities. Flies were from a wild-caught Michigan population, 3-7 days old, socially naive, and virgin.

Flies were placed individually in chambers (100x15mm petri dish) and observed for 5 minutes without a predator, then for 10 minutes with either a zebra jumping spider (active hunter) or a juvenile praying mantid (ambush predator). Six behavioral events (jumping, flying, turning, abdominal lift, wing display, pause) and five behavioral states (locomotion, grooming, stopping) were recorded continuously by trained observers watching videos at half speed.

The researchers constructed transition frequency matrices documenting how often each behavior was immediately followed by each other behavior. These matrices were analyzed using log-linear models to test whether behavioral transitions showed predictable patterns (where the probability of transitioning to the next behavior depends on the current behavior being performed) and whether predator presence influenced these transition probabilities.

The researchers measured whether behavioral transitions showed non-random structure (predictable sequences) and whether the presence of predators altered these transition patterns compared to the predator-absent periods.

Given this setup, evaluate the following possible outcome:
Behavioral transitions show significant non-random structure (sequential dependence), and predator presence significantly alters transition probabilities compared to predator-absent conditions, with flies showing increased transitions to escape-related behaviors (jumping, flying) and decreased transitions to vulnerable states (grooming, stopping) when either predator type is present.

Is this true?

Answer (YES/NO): NO